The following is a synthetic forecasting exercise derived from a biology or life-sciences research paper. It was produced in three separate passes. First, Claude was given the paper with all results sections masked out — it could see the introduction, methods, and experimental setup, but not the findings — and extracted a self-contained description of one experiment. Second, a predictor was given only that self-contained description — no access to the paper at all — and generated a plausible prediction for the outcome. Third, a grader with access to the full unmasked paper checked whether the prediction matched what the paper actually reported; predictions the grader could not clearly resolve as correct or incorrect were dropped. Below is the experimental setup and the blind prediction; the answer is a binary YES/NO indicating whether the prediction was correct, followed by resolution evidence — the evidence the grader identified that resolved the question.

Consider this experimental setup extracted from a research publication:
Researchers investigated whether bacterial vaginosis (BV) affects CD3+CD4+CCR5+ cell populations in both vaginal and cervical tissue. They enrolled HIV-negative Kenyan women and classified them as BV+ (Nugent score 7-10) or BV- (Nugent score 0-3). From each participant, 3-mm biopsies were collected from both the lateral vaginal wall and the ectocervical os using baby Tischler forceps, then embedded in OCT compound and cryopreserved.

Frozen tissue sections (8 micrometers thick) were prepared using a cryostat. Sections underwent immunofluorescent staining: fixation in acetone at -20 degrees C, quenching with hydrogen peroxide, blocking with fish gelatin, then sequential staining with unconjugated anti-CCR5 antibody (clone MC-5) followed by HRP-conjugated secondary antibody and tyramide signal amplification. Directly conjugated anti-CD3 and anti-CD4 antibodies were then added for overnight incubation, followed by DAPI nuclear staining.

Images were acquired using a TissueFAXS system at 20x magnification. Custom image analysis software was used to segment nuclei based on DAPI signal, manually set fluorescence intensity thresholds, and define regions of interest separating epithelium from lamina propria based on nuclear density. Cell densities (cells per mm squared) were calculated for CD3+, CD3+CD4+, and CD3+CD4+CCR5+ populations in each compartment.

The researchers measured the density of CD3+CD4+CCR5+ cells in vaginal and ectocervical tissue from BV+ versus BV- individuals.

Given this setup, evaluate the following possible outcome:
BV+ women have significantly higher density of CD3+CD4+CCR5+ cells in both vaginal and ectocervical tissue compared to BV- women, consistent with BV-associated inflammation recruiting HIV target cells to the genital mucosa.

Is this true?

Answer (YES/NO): NO